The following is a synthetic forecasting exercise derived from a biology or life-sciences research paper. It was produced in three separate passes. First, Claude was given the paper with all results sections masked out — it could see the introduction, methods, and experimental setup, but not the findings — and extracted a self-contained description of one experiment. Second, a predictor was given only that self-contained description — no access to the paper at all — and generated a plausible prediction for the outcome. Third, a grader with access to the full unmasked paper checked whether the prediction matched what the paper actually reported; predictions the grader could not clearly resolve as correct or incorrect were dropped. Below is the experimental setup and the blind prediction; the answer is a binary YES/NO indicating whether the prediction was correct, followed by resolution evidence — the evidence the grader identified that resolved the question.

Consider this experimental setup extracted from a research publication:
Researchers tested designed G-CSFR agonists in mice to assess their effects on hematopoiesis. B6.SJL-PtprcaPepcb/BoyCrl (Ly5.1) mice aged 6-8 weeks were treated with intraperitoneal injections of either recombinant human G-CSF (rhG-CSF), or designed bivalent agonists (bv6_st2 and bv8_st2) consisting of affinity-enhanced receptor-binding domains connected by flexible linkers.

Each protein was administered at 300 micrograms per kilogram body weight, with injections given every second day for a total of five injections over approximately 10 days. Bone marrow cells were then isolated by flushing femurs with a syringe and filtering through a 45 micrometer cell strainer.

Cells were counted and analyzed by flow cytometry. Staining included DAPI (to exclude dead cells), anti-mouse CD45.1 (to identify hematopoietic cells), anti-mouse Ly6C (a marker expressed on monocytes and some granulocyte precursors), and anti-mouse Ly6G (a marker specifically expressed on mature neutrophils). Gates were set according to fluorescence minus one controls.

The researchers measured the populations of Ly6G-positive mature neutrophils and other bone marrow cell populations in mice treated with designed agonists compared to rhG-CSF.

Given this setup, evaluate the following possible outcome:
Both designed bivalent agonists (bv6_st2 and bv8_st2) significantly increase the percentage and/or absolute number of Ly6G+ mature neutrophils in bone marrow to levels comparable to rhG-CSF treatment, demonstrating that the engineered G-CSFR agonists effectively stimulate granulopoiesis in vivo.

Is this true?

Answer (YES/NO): YES